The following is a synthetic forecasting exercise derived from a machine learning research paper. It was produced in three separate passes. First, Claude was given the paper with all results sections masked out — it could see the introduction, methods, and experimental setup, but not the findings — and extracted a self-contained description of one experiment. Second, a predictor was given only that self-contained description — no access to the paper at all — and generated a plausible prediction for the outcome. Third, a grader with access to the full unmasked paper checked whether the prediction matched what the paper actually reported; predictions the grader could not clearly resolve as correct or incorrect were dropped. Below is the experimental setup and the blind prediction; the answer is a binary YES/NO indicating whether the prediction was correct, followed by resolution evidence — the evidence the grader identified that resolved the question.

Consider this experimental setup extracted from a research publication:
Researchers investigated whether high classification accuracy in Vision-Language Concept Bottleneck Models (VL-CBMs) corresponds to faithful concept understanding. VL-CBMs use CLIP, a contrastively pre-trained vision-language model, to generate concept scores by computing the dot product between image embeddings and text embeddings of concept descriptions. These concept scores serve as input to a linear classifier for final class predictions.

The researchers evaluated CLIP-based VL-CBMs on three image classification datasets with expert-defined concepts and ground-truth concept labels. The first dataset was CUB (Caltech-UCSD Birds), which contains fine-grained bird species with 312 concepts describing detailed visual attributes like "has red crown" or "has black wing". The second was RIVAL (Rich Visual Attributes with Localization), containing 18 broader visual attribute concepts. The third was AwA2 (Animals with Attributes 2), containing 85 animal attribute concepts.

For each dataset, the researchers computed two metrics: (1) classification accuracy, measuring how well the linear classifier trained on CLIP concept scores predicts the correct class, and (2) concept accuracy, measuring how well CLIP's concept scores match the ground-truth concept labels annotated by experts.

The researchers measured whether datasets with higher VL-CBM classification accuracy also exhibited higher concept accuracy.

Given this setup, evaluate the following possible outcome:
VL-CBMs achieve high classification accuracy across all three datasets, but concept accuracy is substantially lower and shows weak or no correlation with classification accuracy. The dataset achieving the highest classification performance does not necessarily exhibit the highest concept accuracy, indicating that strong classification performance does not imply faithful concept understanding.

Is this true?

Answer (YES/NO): NO